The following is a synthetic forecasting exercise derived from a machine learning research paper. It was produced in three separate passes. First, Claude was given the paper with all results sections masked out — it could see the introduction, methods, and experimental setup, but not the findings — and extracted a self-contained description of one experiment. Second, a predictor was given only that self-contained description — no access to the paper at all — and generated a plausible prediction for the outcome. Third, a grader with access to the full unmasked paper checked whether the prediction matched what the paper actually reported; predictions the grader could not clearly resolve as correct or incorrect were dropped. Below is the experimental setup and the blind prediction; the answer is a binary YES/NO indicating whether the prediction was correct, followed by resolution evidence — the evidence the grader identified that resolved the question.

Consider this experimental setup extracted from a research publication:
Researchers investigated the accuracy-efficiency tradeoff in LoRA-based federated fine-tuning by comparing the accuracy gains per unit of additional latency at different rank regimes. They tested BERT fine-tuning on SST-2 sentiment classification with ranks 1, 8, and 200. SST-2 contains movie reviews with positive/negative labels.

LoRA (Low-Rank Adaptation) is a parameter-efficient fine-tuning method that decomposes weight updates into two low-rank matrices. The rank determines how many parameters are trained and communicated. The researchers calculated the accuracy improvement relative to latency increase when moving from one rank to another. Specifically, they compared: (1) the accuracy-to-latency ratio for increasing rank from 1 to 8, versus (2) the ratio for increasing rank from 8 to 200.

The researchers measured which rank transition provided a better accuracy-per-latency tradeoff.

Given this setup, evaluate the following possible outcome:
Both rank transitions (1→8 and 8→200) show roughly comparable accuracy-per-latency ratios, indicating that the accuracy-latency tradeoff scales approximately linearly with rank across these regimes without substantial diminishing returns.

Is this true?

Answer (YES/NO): NO